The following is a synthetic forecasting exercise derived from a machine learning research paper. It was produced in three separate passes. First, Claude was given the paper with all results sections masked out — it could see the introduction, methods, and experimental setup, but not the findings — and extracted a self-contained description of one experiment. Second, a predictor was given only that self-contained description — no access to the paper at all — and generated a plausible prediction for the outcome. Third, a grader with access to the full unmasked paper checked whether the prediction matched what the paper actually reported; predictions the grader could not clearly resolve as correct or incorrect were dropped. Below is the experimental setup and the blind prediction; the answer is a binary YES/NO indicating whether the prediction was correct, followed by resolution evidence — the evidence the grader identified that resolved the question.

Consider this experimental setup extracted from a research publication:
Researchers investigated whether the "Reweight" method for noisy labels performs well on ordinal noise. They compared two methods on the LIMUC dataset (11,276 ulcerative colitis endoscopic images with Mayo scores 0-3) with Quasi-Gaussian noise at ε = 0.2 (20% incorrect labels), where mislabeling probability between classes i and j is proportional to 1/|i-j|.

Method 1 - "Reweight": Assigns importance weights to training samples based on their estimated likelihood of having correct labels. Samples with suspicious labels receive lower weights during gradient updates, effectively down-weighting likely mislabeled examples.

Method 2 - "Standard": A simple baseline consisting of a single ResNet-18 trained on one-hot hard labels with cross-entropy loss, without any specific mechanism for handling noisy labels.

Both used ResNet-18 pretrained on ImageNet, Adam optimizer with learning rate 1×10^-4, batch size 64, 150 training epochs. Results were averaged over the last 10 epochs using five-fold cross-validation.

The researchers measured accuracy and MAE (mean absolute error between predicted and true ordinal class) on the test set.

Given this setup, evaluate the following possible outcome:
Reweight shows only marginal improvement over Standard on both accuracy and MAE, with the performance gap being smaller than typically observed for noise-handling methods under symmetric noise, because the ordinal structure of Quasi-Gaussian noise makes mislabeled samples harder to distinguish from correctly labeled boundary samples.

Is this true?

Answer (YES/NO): NO